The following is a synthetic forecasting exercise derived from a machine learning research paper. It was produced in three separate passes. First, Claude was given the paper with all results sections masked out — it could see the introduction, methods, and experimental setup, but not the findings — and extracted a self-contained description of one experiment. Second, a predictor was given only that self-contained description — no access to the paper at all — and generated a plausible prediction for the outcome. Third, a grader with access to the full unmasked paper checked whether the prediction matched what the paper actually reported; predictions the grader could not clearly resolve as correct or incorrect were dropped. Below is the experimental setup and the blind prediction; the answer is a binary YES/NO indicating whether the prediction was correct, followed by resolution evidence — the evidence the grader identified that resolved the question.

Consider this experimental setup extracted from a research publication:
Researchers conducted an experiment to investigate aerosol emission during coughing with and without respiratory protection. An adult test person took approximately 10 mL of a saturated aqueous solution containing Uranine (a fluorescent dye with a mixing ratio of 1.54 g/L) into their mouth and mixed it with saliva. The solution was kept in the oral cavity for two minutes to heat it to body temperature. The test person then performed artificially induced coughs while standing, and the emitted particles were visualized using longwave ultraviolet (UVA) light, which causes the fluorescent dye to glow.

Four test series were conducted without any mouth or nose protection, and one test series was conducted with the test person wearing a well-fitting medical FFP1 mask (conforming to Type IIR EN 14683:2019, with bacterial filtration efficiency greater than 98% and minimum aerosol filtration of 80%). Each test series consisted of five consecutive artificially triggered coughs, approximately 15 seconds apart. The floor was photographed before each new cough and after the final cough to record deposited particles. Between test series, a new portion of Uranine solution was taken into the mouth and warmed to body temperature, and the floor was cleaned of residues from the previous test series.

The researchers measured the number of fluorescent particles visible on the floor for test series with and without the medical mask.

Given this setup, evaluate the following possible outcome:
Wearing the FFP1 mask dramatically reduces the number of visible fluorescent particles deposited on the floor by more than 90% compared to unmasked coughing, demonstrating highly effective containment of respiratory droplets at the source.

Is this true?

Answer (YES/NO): YES